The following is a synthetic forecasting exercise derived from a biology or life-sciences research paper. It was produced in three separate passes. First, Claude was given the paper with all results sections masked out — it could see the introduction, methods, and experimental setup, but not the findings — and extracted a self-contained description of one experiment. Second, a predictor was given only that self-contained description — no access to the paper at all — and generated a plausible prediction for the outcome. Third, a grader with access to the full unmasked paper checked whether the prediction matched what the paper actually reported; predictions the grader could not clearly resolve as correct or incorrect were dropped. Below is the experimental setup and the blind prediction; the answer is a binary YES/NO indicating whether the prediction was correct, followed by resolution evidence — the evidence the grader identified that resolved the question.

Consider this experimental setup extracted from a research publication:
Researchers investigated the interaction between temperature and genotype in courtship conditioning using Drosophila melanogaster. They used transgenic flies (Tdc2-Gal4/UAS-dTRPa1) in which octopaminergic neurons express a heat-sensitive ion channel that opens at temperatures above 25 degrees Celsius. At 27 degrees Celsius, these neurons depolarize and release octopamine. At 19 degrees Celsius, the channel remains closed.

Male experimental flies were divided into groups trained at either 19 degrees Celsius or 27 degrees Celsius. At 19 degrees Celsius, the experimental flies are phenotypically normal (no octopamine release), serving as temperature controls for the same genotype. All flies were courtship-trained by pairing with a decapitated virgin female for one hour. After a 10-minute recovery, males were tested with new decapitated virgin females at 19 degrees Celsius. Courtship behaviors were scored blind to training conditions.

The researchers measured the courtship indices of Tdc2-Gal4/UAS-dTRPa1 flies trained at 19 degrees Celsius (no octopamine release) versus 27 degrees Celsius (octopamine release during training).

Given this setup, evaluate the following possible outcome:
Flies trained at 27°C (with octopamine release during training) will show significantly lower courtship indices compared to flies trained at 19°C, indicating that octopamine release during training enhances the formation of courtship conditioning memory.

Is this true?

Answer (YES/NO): NO